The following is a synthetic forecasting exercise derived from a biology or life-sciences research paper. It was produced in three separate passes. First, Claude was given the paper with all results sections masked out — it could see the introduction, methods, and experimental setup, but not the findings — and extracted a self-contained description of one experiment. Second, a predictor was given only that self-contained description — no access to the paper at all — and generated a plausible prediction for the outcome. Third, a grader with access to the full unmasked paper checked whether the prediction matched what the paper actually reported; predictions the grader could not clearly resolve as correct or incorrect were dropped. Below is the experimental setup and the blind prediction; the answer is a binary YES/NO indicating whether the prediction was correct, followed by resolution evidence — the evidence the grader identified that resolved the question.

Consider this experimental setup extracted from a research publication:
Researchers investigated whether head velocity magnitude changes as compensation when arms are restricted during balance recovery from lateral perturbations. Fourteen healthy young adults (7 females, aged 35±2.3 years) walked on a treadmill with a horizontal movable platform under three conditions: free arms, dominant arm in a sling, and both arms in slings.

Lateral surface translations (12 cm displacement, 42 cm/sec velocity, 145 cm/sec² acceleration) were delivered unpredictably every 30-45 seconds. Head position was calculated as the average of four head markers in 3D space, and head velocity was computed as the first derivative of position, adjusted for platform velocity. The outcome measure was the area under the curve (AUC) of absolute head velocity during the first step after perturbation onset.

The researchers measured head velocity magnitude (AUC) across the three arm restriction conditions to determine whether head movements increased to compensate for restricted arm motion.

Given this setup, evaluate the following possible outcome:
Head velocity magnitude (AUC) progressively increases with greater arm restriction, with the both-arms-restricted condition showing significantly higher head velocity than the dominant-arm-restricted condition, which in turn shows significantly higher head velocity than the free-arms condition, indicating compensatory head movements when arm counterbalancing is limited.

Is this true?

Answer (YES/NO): NO